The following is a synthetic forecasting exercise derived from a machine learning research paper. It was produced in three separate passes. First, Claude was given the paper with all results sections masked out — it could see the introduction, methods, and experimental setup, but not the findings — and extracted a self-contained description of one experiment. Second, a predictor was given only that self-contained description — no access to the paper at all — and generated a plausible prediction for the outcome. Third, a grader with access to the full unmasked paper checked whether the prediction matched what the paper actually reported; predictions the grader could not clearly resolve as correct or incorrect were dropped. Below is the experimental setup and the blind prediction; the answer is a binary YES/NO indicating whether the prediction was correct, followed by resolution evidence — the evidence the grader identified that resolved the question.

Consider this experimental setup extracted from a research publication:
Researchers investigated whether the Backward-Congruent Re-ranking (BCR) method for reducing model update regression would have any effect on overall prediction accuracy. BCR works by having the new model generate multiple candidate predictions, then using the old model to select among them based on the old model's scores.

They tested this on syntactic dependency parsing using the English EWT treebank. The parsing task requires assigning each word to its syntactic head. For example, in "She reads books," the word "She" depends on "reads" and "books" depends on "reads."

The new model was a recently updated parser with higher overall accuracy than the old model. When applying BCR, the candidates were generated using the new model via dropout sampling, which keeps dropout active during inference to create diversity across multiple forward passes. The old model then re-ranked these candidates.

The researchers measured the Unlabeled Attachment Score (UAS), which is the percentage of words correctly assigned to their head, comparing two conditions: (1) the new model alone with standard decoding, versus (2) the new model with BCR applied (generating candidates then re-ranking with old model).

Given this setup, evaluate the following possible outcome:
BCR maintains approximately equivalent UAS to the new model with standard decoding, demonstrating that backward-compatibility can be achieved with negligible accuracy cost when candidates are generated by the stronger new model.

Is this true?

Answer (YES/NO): NO